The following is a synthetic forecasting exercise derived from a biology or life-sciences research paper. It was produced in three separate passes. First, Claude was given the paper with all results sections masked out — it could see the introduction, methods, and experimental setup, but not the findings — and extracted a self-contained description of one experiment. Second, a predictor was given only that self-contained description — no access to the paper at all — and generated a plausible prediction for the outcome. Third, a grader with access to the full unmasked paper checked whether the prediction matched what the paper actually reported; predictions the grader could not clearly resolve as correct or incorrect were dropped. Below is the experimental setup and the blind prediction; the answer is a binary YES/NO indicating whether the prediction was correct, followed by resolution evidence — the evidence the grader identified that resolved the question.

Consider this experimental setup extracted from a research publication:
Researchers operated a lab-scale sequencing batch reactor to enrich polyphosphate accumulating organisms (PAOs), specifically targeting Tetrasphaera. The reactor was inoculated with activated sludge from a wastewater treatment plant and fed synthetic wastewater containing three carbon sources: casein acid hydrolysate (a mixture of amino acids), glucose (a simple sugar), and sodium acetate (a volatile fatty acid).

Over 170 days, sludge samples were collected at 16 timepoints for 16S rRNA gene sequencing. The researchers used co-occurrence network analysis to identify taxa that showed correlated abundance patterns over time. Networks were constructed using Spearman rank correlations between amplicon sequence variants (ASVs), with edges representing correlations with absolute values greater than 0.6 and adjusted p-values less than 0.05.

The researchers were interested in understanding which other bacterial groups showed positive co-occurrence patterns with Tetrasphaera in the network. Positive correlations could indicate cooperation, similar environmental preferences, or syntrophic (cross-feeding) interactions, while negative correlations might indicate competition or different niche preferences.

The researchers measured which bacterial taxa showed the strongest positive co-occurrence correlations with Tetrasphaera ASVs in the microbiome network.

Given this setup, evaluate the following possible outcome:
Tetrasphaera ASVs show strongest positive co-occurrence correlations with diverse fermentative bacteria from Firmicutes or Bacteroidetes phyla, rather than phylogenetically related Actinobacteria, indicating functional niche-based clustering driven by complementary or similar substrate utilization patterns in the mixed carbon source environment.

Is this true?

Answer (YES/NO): NO